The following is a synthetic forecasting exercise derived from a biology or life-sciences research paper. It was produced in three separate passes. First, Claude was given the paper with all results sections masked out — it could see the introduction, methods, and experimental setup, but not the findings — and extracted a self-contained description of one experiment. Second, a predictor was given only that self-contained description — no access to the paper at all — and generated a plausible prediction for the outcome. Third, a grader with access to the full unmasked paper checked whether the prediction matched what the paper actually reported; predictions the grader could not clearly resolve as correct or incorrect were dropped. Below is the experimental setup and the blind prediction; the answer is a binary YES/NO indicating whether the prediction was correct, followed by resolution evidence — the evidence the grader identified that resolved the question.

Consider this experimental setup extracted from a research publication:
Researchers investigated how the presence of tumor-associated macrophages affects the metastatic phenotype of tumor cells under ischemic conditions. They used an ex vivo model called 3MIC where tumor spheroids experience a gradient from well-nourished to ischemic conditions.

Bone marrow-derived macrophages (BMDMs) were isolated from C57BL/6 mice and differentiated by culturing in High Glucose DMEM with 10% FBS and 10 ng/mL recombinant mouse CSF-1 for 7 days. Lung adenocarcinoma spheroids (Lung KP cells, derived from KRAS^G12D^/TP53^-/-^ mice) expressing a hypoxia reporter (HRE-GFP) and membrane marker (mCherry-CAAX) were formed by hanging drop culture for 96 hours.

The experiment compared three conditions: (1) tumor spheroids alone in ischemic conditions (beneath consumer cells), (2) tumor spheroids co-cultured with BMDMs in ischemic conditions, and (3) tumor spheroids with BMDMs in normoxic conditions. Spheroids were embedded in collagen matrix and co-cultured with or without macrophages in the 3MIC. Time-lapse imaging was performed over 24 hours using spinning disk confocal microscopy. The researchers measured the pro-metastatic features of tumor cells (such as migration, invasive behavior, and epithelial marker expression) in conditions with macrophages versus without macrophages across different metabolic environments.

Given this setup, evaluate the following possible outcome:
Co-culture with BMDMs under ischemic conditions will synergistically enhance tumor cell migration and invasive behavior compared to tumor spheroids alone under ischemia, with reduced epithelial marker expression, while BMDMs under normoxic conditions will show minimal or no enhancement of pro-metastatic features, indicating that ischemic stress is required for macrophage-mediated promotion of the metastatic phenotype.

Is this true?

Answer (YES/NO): NO